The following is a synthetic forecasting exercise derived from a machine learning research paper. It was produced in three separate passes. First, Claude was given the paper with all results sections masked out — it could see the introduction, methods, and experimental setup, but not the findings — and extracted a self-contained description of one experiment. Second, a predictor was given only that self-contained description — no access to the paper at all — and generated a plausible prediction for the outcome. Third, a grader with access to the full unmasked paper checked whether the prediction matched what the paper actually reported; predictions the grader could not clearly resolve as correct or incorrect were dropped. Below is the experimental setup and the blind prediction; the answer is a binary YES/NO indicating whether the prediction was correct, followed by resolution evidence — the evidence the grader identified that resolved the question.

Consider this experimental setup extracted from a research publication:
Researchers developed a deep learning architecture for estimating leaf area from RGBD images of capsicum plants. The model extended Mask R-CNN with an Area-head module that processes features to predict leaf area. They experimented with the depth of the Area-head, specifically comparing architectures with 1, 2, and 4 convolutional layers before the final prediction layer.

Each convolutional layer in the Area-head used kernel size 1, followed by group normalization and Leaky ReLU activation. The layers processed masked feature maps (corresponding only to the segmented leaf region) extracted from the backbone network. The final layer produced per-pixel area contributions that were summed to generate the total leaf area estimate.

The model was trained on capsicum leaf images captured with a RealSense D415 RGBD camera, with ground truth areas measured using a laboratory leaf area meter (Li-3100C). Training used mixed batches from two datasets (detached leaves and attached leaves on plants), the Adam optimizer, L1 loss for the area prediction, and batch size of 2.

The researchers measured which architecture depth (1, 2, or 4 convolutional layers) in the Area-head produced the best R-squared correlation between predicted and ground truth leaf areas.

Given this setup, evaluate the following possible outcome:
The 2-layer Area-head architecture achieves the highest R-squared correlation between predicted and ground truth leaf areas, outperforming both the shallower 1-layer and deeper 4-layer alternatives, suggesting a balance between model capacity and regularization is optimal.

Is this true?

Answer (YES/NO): NO